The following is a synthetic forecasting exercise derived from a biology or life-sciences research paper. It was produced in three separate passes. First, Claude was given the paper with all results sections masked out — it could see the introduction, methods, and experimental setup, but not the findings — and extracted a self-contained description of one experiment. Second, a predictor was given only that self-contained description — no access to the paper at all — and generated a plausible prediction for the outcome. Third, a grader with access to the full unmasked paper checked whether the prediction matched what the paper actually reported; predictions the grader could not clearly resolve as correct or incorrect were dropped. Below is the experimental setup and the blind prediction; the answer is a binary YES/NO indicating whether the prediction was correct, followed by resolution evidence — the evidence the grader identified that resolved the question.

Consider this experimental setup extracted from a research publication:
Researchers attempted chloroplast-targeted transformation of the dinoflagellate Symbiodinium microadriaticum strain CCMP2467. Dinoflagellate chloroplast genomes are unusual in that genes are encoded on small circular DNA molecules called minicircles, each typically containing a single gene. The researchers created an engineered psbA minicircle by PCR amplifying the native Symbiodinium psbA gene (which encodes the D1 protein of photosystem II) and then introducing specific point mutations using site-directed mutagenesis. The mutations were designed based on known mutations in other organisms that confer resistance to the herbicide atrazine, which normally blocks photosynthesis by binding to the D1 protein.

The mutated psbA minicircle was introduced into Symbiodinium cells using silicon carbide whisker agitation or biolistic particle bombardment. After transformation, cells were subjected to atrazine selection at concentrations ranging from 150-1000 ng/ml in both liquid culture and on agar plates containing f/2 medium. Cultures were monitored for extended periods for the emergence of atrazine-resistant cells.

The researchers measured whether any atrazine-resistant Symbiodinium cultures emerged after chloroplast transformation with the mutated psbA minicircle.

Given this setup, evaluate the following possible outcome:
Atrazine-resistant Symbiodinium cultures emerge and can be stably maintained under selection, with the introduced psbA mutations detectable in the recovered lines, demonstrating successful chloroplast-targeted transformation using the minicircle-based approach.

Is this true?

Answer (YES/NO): NO